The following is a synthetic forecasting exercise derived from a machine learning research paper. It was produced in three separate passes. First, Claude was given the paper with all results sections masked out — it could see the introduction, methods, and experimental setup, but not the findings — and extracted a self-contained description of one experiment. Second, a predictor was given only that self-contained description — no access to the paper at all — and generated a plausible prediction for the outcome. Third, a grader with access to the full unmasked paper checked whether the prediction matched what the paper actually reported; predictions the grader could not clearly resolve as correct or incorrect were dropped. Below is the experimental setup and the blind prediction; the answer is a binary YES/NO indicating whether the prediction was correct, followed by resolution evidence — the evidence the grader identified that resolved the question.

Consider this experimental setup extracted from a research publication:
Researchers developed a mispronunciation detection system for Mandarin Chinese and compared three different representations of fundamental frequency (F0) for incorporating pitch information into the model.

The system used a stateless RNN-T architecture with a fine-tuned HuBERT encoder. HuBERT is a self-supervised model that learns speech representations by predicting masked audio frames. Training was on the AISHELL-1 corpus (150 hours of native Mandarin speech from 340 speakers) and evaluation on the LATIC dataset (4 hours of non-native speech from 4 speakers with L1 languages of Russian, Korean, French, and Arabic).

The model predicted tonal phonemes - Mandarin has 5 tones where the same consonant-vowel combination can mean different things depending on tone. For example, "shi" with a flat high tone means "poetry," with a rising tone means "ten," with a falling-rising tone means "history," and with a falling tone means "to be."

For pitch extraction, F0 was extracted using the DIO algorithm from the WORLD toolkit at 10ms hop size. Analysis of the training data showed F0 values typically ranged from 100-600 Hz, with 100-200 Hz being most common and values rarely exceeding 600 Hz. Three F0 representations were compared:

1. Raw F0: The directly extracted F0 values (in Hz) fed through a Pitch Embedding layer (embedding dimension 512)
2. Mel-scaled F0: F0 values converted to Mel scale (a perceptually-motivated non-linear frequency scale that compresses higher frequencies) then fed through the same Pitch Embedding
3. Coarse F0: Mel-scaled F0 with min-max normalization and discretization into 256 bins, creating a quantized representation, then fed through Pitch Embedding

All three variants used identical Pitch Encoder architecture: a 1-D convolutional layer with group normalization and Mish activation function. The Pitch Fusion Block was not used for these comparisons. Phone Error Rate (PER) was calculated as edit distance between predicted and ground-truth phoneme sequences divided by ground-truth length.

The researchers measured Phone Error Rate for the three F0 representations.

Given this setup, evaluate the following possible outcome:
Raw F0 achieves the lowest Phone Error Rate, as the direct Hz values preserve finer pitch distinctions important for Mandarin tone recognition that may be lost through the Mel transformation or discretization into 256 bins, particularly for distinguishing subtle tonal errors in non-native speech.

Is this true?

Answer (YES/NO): YES